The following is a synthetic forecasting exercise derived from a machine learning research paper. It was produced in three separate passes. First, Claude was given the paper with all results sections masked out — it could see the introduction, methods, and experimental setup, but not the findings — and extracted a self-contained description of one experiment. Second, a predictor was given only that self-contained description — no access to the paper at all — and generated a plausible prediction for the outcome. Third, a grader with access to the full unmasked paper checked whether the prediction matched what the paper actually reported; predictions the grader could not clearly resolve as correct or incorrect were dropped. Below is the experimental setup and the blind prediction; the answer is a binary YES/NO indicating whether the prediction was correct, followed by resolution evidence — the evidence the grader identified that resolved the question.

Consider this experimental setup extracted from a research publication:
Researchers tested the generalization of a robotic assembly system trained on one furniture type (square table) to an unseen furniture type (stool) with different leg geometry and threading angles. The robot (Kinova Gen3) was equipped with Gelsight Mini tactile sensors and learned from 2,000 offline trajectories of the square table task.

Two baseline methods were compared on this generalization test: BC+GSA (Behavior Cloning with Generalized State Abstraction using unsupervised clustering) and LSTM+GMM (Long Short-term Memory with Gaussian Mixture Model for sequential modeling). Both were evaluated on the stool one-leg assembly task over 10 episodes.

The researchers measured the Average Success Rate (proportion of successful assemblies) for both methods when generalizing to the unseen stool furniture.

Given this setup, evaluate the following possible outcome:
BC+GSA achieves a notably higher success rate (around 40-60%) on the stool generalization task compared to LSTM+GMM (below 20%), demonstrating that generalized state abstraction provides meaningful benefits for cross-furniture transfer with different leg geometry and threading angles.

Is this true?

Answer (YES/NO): NO